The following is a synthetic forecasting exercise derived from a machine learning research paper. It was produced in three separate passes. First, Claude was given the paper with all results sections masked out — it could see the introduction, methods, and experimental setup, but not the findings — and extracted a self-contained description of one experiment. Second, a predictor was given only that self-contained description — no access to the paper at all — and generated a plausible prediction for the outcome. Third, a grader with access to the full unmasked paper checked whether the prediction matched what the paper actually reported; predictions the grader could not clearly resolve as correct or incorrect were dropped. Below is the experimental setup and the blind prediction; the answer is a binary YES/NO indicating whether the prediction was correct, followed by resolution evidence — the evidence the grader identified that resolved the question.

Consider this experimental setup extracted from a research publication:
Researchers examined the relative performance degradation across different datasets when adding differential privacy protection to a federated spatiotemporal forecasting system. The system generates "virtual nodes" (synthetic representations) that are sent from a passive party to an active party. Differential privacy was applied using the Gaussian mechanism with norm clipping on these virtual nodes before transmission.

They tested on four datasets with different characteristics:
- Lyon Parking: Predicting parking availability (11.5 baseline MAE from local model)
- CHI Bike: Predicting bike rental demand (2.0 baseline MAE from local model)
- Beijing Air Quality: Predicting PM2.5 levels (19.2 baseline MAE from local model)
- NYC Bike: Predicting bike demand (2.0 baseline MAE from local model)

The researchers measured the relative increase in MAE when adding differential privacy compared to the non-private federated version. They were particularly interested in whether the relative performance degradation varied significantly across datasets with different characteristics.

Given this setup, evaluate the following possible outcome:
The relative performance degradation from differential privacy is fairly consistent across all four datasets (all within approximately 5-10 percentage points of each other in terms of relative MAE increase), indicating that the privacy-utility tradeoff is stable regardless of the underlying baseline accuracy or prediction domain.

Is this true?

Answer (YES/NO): NO